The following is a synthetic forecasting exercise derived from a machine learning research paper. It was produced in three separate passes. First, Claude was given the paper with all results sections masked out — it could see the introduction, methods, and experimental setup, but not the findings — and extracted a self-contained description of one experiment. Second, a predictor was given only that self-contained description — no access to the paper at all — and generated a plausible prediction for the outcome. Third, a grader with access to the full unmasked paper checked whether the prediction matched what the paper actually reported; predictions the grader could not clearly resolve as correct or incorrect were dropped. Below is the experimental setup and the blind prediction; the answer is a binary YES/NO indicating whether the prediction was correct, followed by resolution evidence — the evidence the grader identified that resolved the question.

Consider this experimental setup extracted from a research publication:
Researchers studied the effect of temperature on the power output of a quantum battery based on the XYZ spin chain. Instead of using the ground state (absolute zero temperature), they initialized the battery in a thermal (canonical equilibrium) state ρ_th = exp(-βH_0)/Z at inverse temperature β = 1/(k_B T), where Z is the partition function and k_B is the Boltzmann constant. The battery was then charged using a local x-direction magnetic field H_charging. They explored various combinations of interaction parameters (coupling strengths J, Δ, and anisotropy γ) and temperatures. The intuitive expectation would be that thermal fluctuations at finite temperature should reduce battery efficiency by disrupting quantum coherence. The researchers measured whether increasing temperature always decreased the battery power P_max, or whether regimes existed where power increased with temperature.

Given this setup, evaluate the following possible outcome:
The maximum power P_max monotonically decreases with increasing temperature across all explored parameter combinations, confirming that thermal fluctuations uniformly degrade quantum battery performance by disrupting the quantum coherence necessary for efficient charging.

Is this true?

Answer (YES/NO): NO